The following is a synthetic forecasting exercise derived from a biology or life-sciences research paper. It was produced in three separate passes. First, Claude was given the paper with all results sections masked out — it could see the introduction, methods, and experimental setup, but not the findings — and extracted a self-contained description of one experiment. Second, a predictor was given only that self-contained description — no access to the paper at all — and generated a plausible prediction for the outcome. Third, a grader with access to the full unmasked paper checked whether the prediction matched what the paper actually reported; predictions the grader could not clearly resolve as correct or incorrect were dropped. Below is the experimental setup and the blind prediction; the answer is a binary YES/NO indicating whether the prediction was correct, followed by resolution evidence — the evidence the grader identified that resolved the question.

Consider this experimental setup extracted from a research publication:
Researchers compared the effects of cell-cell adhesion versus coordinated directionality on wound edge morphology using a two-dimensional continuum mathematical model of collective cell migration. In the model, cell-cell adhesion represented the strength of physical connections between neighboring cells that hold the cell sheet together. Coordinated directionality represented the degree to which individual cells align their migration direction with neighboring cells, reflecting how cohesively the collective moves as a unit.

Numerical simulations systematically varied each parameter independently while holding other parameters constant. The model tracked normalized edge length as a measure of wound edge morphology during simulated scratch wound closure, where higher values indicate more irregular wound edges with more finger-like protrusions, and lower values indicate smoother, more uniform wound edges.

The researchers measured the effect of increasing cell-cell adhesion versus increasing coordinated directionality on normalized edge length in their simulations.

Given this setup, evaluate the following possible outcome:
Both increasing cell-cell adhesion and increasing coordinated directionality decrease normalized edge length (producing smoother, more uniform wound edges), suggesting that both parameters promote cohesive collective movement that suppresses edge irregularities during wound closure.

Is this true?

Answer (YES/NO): NO